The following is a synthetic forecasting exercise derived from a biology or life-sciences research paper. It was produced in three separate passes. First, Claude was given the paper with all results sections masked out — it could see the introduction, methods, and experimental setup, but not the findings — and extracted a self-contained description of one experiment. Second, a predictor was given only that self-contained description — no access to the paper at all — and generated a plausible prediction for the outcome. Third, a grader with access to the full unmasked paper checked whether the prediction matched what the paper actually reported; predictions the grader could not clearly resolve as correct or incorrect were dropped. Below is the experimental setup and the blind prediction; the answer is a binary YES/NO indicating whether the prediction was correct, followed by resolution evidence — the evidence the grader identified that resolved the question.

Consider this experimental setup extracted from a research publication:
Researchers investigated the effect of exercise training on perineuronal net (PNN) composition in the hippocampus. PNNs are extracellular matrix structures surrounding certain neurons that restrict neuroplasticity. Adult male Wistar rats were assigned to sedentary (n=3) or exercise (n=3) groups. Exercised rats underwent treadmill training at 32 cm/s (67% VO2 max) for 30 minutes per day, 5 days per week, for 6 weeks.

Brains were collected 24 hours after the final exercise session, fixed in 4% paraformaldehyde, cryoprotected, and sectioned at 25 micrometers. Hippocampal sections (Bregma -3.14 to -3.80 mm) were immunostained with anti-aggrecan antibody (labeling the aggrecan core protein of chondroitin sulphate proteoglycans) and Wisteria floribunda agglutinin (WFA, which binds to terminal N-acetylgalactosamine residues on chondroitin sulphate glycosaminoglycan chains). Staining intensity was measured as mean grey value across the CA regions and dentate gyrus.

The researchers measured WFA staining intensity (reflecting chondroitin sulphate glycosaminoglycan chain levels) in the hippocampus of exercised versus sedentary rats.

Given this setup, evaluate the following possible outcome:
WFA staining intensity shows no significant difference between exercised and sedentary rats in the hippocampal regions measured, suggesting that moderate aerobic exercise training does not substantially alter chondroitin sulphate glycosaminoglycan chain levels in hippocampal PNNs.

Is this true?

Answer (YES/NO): NO